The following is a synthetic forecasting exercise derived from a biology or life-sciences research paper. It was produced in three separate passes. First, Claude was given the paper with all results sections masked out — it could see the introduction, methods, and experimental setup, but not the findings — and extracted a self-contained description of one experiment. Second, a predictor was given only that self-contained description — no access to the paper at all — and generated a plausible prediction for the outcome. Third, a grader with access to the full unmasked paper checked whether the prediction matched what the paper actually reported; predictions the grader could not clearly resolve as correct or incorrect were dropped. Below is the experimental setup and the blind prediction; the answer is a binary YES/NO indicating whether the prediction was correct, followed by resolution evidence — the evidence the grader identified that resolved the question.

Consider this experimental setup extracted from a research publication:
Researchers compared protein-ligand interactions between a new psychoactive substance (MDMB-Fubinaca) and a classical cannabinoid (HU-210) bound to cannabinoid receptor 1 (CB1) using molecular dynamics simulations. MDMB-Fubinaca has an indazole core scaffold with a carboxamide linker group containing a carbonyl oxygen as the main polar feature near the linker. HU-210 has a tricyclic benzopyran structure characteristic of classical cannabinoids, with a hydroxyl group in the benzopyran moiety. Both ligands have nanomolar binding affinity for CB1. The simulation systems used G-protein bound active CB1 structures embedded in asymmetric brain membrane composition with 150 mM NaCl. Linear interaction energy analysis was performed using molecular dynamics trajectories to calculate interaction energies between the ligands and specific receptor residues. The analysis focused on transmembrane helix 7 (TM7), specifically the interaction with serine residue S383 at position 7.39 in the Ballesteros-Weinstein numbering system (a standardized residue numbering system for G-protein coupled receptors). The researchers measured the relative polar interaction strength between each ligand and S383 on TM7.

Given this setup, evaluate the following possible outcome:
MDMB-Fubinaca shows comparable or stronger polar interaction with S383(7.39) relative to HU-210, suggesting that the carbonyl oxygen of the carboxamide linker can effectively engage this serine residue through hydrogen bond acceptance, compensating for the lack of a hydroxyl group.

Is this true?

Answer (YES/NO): NO